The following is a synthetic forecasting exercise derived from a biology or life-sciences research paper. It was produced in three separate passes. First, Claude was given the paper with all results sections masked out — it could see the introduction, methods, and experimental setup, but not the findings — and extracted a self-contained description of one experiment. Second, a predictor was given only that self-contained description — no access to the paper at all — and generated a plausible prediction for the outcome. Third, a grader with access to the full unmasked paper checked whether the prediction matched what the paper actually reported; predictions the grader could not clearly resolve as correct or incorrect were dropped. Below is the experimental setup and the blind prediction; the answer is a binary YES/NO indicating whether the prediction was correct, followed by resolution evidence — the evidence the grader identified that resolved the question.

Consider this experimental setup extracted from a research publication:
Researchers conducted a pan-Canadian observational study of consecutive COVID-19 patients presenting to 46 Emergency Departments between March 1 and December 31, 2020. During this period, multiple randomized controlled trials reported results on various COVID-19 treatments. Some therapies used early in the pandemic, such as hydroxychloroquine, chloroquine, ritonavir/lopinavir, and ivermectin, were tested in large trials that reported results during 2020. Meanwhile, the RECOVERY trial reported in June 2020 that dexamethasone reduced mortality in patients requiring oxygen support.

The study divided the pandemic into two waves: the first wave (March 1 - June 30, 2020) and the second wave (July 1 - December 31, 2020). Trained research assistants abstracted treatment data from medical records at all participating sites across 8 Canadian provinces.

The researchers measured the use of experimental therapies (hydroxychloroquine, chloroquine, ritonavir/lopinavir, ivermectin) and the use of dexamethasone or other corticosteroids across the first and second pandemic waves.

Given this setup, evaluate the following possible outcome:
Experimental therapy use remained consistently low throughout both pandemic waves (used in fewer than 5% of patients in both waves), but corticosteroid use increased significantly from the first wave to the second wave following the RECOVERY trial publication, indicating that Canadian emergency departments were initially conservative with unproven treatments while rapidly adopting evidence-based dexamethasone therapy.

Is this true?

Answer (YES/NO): NO